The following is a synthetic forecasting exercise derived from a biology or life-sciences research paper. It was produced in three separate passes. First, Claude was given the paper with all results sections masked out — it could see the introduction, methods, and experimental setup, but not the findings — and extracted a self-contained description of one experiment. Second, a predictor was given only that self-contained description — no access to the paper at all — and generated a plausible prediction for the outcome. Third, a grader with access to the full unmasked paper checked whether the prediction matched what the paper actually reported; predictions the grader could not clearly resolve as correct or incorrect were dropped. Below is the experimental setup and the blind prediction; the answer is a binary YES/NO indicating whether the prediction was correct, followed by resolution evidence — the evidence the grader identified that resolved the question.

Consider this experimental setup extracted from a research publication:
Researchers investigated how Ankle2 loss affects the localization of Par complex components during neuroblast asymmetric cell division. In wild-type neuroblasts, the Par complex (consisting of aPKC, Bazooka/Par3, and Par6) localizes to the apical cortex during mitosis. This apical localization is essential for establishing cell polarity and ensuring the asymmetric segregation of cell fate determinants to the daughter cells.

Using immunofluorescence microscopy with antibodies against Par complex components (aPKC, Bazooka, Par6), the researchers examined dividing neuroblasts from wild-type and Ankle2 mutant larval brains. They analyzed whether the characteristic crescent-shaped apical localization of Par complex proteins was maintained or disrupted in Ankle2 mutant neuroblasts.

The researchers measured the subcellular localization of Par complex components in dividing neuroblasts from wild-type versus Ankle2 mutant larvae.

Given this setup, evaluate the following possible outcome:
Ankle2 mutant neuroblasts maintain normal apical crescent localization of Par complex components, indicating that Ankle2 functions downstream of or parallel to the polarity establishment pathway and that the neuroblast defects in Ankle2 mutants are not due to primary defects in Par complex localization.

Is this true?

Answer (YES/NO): NO